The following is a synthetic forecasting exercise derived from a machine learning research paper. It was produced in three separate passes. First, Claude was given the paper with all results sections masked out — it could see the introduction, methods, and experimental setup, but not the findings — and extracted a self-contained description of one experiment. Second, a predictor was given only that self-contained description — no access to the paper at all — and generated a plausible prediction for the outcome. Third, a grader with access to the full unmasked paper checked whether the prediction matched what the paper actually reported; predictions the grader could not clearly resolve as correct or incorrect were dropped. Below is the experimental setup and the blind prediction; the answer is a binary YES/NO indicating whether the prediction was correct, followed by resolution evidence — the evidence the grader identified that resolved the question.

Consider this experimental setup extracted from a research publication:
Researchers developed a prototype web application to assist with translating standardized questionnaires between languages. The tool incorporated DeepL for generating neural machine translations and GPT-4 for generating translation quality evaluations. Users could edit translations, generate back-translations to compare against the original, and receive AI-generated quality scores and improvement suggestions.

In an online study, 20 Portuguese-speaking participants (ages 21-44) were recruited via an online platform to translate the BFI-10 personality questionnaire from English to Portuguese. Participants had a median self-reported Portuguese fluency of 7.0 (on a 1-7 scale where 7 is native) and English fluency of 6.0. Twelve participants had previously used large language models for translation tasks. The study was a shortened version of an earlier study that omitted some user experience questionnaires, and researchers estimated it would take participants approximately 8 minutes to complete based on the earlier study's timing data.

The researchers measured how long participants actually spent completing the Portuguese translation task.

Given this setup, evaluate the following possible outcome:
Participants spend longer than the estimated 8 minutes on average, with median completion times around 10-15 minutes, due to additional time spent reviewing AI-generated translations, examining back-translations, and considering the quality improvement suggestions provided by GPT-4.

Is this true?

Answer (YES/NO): NO